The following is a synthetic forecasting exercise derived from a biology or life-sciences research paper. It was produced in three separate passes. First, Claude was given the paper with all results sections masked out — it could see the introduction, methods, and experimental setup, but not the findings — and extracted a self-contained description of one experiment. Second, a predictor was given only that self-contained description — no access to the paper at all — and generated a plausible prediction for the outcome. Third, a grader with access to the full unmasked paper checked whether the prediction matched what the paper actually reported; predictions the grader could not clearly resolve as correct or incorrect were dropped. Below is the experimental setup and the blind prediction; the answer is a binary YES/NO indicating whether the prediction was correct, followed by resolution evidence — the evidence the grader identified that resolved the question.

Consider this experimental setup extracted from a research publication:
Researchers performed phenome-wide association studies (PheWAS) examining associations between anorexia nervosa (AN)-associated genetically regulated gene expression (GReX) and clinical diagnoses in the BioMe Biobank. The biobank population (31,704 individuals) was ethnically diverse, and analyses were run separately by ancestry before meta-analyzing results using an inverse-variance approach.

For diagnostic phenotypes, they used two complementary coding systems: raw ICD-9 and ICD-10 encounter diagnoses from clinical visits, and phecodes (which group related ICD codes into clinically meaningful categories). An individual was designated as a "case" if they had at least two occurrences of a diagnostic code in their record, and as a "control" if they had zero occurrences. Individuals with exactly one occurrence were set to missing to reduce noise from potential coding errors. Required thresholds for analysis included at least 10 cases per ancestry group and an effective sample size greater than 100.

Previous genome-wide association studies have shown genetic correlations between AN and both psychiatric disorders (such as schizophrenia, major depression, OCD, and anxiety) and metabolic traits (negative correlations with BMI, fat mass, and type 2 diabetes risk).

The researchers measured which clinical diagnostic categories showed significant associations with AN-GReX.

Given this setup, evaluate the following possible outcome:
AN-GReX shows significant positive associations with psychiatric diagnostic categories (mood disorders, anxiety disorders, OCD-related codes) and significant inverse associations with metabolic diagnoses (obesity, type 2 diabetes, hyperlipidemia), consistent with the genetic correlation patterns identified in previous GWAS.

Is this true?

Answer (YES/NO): NO